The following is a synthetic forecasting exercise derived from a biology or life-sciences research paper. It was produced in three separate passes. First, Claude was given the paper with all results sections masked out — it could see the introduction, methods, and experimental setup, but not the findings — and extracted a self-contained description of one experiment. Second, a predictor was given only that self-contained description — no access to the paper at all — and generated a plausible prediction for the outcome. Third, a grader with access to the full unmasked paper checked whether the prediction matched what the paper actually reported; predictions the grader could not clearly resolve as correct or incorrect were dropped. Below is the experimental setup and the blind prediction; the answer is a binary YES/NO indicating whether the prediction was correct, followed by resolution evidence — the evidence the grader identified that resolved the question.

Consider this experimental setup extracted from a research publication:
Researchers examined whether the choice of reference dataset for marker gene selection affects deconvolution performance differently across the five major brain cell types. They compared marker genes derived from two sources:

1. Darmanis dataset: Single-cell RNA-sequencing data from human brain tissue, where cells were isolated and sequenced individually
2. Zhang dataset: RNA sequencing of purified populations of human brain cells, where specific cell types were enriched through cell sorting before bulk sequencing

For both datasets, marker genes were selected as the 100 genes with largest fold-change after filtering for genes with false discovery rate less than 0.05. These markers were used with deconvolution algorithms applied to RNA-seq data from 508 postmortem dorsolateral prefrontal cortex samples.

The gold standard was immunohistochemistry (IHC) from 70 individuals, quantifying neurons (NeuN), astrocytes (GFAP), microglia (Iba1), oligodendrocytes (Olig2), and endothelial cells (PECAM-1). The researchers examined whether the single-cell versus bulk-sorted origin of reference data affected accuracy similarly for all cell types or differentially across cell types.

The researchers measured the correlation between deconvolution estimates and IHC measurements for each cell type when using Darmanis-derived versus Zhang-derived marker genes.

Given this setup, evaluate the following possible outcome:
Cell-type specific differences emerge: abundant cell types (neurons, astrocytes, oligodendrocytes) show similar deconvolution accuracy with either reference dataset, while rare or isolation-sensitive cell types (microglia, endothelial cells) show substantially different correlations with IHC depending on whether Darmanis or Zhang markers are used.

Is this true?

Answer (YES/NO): YES